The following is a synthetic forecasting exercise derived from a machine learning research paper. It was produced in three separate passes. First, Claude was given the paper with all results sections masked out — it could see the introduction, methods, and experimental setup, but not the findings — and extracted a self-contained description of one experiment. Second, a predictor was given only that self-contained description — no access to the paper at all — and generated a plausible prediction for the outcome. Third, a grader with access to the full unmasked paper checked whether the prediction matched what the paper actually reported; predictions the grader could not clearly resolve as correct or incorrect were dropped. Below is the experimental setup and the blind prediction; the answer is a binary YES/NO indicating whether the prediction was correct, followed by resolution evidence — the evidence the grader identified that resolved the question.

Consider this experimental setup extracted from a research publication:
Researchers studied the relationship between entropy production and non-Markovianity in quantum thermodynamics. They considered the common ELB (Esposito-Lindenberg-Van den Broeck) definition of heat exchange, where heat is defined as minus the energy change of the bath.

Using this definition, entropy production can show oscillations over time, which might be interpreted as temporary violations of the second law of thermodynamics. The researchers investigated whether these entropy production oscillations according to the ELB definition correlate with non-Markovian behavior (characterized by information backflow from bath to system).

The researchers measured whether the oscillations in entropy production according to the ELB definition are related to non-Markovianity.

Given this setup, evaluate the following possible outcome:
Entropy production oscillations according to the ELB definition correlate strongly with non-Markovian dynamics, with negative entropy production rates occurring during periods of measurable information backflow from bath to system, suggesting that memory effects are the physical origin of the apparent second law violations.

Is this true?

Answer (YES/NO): NO